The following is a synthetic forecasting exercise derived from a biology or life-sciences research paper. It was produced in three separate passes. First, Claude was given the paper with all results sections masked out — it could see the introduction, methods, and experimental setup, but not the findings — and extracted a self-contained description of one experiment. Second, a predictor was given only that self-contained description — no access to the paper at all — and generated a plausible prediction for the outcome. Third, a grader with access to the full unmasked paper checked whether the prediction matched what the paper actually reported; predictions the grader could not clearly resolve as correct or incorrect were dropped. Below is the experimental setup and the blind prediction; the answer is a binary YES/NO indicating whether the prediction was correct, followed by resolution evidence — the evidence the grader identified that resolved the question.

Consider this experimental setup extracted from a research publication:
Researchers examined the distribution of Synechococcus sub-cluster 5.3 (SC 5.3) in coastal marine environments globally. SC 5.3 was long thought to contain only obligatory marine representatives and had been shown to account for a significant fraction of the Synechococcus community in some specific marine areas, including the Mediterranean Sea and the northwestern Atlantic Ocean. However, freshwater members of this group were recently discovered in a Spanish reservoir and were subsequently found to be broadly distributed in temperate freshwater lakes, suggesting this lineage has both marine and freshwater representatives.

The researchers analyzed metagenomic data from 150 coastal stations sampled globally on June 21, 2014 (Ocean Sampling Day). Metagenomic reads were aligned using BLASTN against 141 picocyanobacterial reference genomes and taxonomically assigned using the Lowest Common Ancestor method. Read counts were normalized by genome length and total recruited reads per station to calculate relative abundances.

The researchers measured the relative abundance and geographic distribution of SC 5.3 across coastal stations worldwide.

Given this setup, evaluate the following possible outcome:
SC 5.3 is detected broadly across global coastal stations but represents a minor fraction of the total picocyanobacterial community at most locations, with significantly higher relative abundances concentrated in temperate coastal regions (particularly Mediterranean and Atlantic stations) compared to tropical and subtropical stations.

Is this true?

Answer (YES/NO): NO